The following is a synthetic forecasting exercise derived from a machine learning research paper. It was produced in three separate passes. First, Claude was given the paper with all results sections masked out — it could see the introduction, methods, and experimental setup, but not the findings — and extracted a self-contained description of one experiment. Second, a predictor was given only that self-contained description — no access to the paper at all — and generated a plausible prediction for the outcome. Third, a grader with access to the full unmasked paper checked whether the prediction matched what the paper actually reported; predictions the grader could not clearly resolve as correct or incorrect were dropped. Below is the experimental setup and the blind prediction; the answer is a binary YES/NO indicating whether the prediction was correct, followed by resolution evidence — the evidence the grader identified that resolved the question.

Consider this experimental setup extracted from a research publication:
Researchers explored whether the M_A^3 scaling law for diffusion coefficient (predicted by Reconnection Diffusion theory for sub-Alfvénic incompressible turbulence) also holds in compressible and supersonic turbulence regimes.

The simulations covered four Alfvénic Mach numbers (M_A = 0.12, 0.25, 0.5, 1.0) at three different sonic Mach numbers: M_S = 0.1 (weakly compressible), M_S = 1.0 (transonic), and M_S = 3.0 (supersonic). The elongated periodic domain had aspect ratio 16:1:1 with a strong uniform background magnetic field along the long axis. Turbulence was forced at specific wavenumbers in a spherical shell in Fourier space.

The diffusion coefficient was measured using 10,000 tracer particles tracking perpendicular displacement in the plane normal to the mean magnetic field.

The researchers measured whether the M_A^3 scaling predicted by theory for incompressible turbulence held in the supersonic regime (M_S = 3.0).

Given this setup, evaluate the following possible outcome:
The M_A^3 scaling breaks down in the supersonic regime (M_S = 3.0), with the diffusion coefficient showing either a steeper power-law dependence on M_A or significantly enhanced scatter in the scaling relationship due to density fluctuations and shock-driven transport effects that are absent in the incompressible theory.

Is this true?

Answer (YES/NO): NO